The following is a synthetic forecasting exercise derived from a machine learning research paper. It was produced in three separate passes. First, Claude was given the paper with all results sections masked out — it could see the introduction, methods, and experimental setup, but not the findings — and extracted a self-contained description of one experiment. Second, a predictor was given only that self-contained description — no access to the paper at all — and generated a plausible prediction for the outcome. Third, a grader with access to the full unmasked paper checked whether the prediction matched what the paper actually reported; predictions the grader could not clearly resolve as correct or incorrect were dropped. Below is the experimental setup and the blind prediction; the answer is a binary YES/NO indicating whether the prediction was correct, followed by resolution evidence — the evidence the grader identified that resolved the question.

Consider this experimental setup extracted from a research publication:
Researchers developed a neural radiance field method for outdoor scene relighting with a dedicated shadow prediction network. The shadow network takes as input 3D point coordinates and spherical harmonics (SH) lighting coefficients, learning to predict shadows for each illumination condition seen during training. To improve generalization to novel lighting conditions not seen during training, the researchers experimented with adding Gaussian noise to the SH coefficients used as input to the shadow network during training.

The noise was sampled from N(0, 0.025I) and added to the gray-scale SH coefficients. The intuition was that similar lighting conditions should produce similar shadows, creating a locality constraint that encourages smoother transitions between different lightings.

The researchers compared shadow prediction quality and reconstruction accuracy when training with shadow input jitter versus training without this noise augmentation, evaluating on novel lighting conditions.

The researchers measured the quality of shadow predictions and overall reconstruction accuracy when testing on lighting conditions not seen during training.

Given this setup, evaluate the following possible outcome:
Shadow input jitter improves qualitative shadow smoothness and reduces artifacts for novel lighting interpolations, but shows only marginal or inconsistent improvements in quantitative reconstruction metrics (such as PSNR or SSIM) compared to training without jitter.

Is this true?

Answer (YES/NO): NO